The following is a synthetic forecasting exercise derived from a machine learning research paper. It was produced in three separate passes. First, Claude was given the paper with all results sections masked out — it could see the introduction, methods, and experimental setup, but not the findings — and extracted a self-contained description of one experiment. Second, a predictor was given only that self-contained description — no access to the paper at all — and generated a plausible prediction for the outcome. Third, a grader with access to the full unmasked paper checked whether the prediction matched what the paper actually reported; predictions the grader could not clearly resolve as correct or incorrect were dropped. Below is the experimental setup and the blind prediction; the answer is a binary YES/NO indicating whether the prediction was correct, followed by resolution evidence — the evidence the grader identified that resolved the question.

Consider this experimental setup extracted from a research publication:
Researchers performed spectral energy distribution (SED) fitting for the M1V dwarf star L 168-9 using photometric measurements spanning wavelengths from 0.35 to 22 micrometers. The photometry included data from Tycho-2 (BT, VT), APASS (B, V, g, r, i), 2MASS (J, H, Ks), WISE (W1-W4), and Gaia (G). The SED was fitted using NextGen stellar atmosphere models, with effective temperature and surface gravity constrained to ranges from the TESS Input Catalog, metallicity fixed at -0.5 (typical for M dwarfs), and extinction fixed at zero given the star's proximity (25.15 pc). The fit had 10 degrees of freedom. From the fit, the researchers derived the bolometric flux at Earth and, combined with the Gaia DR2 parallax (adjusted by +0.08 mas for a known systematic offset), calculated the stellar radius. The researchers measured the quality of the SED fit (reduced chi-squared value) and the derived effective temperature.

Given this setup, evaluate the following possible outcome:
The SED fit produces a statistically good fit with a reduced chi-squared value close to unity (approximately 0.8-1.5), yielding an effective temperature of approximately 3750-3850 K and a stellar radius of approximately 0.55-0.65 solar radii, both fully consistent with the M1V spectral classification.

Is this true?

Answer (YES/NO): NO